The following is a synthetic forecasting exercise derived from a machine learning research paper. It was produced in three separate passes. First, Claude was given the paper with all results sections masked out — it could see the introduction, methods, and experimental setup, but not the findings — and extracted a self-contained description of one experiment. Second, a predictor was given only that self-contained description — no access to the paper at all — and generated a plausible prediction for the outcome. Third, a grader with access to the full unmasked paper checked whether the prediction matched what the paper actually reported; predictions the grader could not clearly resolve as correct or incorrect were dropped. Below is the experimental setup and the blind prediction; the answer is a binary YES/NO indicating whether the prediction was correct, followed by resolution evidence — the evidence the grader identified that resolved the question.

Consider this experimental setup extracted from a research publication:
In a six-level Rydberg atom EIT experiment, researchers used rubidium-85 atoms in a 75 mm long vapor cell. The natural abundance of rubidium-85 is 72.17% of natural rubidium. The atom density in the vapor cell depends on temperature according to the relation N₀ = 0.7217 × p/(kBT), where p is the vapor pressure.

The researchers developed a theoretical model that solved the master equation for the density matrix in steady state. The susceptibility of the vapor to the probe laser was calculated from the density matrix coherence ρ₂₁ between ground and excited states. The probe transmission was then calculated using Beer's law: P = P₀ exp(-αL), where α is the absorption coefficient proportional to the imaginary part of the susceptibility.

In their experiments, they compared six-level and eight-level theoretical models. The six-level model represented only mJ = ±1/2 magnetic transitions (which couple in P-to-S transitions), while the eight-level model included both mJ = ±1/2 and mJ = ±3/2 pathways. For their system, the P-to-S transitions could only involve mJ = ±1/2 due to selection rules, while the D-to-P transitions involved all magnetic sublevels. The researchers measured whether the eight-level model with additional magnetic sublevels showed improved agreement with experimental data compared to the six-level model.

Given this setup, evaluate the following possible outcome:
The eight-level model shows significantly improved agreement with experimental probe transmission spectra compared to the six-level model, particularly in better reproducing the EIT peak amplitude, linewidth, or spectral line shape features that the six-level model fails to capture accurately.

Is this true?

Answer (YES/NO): NO